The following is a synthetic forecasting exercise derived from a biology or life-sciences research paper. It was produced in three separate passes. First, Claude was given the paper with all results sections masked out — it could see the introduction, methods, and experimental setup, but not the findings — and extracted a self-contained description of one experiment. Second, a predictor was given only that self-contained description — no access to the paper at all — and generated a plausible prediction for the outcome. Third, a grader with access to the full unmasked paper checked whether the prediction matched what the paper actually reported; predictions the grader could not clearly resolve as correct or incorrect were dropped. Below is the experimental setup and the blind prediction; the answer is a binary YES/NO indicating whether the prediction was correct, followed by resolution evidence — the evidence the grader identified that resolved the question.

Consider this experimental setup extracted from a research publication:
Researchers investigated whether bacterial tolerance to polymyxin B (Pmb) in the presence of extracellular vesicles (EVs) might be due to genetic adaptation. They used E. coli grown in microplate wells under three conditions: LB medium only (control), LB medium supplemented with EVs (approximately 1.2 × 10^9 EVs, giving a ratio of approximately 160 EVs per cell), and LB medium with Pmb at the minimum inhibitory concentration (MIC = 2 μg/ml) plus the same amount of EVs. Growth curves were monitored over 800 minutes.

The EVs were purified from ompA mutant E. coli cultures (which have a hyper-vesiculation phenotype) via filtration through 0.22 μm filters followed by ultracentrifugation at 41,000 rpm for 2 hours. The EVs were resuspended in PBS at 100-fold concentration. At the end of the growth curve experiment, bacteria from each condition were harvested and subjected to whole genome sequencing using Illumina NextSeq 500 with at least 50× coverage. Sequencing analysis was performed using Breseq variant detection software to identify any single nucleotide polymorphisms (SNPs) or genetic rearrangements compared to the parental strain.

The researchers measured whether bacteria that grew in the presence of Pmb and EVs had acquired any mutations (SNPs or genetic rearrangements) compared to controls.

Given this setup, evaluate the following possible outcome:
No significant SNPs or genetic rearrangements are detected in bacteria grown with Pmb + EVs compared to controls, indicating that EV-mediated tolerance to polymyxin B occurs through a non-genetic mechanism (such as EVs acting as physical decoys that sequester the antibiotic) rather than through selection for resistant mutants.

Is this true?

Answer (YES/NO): YES